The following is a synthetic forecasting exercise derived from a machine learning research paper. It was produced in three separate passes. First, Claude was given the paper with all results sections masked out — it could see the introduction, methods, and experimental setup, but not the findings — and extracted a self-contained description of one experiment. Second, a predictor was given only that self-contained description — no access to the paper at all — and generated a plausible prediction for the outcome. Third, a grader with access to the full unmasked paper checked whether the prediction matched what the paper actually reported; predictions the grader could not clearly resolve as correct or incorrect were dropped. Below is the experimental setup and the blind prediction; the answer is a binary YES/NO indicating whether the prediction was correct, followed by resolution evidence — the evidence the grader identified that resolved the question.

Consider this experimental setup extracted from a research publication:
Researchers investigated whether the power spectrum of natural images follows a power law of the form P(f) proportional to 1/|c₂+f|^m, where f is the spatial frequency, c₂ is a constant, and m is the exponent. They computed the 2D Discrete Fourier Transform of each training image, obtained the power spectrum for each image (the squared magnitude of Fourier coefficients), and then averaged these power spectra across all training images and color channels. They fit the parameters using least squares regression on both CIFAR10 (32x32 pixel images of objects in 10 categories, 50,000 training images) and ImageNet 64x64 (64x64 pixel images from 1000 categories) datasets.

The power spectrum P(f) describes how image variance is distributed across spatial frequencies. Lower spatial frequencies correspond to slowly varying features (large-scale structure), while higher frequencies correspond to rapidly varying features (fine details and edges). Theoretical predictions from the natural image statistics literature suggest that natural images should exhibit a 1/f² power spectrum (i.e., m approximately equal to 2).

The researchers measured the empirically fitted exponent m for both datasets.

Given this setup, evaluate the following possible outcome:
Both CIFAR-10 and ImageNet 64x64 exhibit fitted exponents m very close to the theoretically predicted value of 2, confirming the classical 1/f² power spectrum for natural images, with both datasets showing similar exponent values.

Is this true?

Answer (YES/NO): YES